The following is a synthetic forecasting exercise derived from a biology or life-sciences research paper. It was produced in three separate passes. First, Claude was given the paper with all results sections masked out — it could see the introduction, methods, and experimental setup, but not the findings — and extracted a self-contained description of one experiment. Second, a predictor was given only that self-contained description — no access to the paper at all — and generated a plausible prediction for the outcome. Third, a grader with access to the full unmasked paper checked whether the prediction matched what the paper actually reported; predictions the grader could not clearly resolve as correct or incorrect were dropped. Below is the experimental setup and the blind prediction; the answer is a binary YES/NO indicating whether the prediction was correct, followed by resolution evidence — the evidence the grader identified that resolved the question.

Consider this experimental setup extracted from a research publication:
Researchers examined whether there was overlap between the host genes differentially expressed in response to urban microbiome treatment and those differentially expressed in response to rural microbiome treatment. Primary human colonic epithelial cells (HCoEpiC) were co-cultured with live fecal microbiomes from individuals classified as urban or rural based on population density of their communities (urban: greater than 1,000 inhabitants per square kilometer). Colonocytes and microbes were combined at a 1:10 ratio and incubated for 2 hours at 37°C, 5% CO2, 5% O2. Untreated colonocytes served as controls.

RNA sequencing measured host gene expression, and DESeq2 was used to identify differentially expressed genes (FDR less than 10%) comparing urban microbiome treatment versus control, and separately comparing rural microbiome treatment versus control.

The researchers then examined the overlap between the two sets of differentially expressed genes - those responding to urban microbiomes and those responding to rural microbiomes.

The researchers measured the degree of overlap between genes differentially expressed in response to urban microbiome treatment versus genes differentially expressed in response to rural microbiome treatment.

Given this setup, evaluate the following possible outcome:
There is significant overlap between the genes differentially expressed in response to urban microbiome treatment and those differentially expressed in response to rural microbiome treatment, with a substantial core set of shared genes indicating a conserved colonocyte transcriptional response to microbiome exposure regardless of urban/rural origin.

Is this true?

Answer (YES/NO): YES